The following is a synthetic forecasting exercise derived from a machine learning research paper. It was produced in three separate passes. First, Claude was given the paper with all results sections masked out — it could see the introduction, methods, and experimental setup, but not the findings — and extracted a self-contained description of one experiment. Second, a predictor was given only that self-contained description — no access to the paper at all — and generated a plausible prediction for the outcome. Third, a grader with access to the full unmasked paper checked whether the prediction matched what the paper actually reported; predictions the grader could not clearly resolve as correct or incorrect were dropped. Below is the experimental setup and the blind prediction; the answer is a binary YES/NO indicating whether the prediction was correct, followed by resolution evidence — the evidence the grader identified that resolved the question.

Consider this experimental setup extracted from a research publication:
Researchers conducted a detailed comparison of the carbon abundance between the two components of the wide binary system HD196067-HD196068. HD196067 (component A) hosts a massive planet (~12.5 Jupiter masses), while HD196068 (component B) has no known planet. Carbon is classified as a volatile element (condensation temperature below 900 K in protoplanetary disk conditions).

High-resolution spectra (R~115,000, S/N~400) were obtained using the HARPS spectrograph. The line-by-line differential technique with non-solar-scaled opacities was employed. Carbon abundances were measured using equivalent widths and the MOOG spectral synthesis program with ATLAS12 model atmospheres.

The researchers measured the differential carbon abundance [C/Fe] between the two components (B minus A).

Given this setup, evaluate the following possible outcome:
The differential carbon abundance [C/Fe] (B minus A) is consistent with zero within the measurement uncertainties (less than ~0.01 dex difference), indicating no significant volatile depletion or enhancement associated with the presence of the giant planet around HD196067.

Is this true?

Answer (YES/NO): NO